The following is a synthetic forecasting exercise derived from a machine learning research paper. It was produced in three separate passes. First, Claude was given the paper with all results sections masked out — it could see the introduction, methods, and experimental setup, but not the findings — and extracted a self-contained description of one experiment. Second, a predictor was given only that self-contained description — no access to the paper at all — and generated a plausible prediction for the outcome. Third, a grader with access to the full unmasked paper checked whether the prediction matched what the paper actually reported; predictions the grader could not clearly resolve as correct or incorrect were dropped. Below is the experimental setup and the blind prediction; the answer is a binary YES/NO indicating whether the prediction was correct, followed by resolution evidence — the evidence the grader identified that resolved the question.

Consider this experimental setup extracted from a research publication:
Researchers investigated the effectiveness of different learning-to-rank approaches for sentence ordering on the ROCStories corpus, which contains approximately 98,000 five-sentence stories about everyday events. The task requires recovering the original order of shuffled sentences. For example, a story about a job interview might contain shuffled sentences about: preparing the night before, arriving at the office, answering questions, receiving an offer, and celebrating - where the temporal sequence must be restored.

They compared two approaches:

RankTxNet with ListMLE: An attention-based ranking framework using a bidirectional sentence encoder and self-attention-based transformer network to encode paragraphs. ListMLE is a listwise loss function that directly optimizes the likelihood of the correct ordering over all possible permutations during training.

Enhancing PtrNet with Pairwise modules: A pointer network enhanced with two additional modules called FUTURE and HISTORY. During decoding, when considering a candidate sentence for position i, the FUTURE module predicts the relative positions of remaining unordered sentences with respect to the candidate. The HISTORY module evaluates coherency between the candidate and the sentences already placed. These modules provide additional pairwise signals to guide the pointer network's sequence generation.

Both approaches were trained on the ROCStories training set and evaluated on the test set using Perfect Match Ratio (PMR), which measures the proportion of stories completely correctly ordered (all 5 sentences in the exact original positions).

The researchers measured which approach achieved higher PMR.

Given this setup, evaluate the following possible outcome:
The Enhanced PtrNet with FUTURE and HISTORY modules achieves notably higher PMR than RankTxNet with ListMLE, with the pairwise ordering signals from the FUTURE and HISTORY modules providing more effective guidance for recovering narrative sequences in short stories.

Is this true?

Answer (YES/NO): YES